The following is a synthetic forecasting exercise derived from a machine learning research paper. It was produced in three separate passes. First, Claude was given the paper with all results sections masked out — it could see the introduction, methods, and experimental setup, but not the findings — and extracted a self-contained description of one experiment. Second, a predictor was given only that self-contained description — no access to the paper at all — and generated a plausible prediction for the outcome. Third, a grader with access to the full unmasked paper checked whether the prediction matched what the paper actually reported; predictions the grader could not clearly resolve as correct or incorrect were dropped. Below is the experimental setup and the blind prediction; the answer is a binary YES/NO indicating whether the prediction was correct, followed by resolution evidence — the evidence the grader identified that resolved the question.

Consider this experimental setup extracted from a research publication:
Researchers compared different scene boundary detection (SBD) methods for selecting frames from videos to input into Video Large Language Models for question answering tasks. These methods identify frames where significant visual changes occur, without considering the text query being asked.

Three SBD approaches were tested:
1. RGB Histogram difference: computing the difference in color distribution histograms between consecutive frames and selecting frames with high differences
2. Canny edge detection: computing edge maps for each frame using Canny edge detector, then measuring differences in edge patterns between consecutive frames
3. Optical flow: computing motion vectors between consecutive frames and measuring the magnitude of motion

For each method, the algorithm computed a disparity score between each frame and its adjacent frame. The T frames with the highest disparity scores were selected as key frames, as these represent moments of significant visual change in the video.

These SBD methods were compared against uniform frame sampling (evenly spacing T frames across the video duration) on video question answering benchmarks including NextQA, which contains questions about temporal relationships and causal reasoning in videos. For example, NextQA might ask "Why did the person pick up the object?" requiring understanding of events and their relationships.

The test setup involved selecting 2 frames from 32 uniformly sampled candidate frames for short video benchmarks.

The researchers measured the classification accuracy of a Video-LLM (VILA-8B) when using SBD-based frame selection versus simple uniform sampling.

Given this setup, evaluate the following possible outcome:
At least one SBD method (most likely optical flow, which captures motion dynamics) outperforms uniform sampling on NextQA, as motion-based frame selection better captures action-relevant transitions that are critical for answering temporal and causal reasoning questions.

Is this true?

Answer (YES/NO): NO